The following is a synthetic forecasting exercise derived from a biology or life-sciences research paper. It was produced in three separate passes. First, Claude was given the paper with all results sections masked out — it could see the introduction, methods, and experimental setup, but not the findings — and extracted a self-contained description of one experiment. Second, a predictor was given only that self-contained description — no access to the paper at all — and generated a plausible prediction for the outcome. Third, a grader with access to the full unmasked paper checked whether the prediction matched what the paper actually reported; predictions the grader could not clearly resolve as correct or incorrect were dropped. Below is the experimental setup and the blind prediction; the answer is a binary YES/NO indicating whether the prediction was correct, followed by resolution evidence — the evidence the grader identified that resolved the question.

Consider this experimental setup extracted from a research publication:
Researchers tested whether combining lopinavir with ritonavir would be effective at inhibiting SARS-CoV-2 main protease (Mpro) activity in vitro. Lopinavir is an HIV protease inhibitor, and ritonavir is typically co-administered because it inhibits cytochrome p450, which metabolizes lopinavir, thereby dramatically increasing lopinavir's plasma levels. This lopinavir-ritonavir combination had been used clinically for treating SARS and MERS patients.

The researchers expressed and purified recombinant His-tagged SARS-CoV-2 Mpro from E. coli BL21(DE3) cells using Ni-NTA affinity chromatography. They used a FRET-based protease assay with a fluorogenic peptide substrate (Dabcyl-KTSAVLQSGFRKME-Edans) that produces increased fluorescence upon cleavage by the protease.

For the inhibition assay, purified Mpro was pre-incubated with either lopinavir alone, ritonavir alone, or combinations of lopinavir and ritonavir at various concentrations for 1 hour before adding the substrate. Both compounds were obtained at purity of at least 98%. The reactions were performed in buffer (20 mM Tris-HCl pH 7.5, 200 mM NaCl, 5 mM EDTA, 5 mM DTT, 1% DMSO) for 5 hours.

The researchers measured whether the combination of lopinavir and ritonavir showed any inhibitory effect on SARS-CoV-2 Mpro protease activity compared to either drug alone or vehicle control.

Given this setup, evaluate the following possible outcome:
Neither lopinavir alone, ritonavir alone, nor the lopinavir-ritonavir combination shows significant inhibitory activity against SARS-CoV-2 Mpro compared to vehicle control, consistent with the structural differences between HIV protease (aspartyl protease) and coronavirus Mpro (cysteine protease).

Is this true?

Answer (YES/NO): NO